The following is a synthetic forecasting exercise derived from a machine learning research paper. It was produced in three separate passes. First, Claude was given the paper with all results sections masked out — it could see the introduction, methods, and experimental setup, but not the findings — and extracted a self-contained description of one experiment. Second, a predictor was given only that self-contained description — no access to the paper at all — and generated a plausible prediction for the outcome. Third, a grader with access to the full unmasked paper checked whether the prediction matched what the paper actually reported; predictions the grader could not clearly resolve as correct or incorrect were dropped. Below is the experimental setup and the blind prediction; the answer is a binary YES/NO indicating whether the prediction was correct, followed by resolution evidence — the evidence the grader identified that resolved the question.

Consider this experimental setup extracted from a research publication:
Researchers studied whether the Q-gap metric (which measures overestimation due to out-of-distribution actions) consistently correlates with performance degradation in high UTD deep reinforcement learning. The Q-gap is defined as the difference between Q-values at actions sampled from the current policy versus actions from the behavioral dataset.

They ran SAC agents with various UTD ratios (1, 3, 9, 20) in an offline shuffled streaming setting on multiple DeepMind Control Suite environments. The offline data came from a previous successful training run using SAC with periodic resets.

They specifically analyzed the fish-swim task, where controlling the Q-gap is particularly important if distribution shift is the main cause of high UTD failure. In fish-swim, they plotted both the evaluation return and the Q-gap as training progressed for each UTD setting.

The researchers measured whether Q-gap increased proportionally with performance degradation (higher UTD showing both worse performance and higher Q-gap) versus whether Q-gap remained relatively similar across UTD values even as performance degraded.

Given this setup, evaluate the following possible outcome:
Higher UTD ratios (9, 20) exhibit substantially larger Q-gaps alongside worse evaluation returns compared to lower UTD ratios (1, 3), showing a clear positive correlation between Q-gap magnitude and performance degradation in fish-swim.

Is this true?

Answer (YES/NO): NO